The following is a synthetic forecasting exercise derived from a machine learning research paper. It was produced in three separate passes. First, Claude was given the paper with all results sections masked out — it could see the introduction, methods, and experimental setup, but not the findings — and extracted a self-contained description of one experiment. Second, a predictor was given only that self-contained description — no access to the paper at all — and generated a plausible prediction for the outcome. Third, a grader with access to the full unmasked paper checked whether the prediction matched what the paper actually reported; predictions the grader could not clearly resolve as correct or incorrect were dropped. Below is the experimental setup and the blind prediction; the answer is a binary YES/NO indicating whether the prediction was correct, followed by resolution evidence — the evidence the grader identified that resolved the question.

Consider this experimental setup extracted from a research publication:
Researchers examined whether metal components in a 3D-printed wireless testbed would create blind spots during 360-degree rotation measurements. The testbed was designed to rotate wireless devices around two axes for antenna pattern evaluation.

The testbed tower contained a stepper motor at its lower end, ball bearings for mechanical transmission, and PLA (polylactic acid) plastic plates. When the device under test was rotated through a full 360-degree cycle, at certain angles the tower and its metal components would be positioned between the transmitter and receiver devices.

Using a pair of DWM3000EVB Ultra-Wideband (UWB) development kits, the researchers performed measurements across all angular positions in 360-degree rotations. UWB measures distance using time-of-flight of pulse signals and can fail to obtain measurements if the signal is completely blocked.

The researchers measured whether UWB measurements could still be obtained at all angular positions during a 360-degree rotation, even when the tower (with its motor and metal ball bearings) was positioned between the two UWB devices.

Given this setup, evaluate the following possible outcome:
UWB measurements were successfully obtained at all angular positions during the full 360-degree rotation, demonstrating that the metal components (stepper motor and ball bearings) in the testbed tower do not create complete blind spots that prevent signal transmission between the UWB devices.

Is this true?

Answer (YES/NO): YES